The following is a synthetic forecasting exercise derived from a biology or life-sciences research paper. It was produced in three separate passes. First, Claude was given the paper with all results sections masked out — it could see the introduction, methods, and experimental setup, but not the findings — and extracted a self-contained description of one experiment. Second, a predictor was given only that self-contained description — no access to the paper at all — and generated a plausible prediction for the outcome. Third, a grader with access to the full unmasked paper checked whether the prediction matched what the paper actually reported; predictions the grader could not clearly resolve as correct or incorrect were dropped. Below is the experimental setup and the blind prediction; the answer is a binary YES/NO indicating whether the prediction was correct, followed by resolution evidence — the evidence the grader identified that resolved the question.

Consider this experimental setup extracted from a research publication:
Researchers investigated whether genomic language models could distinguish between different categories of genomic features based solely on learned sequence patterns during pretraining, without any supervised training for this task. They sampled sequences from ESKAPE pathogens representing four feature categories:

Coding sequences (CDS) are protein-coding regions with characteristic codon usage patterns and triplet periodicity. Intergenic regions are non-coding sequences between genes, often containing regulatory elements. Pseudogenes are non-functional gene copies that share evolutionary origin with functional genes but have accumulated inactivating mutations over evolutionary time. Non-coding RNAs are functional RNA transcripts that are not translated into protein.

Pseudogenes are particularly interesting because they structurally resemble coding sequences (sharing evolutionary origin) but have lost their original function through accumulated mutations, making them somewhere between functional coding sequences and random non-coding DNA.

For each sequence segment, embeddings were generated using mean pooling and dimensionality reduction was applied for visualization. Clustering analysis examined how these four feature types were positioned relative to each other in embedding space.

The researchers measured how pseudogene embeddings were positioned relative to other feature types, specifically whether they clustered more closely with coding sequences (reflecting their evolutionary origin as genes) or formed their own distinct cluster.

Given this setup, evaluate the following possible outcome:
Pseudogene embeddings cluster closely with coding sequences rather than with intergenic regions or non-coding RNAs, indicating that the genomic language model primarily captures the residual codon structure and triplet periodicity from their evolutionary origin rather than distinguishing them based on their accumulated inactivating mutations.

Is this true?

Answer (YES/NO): YES